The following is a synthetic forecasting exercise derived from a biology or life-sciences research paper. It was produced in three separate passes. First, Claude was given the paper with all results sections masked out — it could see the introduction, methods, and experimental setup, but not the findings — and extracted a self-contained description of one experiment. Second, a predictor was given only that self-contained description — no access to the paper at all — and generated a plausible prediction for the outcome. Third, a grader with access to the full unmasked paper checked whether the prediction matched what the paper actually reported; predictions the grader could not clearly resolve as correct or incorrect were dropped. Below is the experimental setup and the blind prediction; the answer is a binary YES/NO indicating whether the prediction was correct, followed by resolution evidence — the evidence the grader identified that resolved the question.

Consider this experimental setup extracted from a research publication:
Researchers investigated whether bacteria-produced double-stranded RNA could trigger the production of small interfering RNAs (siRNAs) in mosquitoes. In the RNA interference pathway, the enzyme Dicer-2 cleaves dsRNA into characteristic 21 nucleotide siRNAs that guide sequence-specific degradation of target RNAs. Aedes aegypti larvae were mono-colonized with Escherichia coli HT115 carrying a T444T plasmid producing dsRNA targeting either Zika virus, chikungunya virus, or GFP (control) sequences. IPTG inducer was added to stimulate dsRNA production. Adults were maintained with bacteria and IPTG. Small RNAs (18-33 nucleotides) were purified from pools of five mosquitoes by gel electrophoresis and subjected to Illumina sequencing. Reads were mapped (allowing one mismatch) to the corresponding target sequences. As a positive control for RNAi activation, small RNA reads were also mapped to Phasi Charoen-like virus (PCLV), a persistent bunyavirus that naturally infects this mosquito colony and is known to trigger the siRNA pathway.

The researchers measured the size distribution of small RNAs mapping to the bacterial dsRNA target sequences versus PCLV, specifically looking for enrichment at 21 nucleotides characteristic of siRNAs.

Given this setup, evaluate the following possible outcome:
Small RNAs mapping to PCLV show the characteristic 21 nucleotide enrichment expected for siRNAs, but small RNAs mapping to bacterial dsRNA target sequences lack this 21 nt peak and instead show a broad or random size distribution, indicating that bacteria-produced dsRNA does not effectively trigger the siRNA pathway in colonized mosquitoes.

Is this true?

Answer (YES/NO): YES